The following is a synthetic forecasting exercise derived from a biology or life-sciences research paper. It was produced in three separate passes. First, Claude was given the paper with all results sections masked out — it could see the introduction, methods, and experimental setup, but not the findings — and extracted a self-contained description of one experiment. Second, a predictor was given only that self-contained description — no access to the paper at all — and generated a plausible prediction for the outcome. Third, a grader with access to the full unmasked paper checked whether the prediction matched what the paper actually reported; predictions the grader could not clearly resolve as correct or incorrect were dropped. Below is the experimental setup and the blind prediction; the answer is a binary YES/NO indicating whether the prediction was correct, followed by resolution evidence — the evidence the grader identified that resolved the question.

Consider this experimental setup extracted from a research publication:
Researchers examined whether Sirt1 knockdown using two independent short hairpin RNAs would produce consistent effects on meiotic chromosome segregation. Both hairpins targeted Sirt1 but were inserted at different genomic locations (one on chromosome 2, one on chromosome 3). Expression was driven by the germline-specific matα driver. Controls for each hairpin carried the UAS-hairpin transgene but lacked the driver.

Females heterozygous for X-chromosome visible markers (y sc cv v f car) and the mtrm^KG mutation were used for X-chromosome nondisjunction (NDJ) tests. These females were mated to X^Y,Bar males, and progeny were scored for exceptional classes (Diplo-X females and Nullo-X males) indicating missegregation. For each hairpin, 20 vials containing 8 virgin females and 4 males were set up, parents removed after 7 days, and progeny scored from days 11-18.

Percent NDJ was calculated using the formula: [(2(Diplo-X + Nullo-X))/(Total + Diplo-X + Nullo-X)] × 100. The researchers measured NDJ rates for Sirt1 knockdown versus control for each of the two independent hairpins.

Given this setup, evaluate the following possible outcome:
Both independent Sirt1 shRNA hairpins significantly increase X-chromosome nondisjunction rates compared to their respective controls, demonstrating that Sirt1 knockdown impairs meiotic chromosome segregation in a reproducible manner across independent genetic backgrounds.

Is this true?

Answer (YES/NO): YES